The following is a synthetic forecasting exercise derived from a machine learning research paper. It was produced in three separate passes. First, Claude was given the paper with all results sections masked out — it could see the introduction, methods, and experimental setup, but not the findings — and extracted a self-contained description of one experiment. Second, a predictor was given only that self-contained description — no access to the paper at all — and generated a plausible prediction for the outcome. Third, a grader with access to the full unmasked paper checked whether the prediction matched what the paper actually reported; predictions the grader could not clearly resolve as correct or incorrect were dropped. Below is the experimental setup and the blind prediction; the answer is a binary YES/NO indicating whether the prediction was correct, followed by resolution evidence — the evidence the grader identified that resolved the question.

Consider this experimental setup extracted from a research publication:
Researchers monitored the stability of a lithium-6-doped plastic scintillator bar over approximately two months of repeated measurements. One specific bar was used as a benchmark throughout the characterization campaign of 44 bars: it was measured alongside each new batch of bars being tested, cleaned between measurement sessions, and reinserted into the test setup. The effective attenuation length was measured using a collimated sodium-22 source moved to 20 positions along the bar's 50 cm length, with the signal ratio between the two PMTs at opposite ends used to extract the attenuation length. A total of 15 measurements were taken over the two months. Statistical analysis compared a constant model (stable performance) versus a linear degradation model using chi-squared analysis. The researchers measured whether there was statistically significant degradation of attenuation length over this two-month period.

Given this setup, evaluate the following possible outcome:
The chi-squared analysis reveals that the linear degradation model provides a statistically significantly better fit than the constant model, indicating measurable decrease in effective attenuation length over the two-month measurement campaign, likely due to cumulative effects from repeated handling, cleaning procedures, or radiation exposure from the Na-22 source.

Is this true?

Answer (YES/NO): NO